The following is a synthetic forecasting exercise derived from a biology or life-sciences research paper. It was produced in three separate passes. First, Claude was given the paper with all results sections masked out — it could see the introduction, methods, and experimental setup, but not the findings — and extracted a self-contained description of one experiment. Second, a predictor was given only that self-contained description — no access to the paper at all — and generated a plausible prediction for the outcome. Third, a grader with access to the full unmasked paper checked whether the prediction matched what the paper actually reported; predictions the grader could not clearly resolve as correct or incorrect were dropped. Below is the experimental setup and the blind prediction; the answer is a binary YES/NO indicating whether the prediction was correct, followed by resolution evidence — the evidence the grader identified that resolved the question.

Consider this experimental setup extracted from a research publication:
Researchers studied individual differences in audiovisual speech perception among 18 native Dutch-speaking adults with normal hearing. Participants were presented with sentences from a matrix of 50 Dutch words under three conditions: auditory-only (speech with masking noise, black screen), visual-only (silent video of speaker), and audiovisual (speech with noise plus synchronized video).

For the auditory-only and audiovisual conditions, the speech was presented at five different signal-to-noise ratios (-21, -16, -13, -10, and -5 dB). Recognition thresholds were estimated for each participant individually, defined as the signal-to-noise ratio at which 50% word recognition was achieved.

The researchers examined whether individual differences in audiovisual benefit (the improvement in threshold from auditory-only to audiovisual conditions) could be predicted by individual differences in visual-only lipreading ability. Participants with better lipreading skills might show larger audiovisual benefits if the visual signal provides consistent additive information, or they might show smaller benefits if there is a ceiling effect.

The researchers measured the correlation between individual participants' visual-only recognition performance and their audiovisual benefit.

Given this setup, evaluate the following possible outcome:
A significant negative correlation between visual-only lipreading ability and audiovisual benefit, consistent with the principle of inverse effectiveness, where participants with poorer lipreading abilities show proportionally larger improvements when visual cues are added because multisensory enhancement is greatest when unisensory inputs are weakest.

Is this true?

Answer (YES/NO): YES